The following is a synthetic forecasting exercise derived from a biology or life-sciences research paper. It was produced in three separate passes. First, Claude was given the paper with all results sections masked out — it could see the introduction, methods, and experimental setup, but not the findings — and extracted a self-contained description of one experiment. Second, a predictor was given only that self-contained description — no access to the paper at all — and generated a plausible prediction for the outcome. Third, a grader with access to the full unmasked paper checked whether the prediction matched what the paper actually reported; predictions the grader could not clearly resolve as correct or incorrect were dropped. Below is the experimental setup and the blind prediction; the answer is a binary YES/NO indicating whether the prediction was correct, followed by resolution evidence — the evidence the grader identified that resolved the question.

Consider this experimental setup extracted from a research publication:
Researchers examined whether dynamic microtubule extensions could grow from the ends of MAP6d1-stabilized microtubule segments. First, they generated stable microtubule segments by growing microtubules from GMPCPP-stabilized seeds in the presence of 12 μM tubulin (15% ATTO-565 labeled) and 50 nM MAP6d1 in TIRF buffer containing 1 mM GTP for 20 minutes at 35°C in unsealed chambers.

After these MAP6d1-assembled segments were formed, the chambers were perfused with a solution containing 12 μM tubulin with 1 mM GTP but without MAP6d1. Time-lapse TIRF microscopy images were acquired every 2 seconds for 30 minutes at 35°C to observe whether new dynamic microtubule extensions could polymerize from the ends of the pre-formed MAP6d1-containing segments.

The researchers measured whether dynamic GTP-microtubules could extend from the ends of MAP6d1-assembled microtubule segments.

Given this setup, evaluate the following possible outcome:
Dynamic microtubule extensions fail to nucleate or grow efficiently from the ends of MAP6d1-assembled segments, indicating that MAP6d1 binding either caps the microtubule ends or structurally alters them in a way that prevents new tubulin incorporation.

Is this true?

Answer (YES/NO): NO